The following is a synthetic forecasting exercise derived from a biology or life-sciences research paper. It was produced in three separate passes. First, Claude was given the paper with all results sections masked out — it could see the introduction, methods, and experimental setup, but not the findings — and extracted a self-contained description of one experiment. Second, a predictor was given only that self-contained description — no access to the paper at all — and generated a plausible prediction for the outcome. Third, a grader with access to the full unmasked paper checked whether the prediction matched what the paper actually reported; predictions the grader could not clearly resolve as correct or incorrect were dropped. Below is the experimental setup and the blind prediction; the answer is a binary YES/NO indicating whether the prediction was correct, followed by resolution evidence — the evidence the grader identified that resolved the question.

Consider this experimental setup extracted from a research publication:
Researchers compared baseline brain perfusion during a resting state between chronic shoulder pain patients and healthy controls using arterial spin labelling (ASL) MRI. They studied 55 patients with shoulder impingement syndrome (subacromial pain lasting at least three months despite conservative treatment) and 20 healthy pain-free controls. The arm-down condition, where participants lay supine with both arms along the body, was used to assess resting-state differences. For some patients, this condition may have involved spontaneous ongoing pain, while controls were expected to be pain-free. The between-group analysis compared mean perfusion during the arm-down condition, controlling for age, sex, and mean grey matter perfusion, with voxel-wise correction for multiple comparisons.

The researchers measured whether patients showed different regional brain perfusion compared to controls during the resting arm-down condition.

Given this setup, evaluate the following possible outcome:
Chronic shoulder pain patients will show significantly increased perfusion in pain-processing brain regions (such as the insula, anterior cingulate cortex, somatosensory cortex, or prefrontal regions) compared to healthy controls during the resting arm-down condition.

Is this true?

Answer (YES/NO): NO